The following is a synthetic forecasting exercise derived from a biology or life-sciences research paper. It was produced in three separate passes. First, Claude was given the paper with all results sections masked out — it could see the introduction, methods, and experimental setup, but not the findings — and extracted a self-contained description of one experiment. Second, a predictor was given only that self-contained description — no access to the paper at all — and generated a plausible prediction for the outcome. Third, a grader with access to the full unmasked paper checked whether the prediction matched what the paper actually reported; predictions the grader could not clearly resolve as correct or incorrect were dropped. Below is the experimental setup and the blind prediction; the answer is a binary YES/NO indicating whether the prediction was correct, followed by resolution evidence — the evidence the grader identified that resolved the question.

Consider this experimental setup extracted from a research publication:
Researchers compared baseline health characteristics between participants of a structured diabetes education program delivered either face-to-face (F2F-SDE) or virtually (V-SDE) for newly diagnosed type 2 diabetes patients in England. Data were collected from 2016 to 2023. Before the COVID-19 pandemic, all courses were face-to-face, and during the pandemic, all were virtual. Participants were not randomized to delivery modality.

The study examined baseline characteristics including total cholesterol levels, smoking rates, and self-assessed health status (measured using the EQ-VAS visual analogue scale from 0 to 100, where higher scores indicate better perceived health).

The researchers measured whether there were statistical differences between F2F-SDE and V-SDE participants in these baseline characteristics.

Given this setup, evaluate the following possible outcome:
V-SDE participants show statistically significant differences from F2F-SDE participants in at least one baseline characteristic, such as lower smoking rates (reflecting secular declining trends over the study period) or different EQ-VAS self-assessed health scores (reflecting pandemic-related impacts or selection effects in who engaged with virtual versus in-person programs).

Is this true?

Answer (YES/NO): NO